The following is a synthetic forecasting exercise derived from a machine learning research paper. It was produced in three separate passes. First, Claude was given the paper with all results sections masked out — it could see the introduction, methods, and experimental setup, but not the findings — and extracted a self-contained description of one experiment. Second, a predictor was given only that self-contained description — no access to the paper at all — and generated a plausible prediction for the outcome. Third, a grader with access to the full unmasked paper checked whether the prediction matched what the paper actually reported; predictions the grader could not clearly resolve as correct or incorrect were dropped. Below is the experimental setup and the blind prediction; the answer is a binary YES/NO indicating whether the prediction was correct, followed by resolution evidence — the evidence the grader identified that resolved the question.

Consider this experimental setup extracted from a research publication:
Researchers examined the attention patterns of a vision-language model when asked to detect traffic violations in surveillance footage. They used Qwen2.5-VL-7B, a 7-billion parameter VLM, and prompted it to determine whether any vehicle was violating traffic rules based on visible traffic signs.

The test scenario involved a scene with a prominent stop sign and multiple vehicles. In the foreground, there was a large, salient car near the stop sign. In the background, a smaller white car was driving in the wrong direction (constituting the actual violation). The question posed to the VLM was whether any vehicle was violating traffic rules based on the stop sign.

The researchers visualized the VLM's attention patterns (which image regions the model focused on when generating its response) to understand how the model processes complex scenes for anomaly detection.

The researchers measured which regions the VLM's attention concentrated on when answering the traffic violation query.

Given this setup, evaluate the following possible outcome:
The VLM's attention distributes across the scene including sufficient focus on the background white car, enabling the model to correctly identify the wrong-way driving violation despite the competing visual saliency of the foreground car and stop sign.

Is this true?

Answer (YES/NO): NO